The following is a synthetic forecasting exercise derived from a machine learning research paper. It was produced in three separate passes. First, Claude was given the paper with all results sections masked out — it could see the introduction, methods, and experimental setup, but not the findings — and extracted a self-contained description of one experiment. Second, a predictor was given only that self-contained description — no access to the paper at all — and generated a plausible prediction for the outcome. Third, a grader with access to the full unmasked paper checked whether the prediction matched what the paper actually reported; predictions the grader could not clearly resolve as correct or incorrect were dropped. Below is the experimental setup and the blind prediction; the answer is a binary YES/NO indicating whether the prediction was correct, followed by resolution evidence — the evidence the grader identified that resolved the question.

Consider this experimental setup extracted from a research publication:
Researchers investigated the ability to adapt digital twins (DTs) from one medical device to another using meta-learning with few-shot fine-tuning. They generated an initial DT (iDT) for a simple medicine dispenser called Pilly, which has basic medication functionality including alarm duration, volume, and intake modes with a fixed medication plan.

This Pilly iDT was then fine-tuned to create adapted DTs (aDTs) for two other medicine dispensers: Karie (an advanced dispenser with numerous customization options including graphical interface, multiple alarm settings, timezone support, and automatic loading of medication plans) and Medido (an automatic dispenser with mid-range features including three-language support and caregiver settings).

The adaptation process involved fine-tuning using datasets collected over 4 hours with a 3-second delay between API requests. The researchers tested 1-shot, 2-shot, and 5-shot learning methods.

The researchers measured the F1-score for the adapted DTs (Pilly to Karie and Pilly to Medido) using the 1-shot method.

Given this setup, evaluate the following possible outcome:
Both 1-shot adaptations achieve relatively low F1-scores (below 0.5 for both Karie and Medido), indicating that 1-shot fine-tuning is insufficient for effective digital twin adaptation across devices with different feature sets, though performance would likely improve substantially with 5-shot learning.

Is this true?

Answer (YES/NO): NO